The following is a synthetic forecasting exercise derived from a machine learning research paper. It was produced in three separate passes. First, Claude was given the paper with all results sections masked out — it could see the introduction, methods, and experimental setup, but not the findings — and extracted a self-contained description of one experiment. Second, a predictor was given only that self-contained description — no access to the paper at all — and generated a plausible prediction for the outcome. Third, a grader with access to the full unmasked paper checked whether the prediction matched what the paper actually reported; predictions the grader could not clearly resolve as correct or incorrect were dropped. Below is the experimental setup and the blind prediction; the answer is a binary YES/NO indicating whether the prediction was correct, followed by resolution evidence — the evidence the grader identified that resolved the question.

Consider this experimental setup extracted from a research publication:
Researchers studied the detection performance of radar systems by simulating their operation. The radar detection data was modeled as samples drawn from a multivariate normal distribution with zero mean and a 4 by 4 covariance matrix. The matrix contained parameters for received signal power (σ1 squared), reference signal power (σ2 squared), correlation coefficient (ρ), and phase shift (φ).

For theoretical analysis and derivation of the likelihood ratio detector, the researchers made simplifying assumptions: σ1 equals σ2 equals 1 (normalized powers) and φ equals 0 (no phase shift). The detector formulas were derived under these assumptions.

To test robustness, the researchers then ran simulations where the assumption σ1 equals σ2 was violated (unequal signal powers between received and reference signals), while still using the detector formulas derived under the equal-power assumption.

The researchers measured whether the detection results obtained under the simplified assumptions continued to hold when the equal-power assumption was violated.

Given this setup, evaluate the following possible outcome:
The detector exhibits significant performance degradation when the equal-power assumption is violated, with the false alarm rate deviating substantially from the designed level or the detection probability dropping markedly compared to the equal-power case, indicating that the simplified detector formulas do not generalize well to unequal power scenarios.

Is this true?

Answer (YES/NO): NO